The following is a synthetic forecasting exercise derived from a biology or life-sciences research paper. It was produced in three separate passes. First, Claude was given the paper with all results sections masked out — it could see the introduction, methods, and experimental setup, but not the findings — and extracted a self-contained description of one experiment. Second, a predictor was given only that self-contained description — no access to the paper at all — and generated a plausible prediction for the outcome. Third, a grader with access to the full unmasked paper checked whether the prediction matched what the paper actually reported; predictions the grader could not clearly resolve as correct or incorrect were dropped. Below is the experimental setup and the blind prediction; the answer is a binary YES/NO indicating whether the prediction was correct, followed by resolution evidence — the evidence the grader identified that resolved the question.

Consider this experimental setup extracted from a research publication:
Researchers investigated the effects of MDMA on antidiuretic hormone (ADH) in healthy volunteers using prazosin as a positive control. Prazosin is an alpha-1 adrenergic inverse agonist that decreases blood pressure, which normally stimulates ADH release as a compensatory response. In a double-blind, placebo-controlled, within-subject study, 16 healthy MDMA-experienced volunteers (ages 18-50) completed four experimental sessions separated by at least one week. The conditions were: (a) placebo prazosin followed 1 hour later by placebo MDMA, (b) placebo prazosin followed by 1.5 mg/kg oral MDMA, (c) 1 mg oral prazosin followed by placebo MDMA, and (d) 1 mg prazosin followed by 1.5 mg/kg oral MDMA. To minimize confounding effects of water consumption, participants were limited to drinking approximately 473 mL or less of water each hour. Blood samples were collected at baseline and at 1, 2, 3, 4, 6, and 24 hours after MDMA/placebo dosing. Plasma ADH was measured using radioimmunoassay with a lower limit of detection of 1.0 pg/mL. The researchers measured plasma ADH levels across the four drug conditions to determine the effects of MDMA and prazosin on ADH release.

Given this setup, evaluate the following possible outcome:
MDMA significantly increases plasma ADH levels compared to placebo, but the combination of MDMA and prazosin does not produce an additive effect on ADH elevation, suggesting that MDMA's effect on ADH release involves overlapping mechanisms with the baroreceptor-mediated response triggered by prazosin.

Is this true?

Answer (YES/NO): NO